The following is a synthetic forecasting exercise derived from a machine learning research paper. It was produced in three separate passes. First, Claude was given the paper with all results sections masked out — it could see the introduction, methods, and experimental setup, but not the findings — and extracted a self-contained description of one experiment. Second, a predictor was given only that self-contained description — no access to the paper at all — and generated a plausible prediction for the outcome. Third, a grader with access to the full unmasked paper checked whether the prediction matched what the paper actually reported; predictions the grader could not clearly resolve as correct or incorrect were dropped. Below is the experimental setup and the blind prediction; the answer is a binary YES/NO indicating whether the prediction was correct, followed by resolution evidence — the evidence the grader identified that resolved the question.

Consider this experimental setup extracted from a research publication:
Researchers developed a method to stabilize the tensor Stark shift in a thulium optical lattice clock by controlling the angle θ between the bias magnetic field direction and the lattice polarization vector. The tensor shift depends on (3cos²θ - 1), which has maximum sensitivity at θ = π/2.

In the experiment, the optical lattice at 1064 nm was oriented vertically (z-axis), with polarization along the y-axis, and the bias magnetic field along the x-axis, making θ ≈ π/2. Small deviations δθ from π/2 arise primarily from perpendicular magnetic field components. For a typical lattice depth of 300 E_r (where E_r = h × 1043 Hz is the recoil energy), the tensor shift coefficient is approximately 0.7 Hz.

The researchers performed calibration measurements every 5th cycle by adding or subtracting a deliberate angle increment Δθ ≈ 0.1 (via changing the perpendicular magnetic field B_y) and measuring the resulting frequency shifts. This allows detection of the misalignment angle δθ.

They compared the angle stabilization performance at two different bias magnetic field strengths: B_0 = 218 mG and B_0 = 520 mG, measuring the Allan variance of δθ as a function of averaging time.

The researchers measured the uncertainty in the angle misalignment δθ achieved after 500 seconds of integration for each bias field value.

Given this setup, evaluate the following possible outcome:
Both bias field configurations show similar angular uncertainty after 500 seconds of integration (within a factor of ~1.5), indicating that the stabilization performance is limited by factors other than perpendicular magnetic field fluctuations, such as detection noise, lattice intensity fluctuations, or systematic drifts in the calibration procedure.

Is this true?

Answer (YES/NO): NO